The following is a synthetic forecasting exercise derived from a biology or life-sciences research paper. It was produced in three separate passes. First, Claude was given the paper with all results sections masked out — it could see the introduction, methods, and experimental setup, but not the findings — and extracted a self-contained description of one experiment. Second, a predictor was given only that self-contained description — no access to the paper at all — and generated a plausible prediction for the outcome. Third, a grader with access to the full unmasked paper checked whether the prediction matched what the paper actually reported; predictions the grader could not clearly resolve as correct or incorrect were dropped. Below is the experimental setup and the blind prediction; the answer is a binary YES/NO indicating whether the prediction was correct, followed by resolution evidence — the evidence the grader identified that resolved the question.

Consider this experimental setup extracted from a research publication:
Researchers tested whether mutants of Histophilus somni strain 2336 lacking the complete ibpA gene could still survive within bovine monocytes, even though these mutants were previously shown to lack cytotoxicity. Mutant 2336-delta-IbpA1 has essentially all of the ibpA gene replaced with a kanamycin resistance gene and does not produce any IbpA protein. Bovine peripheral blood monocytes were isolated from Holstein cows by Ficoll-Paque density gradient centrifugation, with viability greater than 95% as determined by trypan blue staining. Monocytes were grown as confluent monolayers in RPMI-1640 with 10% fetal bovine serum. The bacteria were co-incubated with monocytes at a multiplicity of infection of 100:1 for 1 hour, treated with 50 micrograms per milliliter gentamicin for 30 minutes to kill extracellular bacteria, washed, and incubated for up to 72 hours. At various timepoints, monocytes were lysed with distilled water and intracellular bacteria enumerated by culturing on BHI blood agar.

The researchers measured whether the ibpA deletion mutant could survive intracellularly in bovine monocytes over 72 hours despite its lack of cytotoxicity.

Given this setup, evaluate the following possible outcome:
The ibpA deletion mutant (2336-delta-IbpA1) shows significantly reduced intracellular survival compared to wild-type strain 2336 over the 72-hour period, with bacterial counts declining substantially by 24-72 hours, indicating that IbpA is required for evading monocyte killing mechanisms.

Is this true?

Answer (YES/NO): NO